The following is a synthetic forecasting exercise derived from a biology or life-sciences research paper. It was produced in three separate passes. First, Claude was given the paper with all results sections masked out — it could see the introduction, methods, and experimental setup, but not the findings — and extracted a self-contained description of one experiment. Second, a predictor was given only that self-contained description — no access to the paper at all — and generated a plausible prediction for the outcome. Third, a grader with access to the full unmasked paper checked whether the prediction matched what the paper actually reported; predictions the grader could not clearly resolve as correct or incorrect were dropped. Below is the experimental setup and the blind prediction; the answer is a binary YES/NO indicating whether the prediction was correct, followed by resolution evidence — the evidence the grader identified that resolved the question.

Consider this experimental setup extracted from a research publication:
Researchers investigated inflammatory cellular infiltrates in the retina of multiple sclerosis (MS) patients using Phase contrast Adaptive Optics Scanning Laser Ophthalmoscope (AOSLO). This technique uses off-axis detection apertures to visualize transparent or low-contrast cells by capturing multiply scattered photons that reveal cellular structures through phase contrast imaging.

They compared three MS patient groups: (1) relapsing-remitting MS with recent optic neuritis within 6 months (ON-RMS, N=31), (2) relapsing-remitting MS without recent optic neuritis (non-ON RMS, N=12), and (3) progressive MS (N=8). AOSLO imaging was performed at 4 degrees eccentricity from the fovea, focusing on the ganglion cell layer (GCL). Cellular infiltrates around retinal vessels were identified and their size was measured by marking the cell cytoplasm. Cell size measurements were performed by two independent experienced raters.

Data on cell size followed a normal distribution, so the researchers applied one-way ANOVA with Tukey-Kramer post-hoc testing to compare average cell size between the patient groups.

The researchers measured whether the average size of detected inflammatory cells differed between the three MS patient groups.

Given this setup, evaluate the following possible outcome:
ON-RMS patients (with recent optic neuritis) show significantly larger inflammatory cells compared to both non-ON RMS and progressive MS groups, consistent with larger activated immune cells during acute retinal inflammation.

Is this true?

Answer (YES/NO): NO